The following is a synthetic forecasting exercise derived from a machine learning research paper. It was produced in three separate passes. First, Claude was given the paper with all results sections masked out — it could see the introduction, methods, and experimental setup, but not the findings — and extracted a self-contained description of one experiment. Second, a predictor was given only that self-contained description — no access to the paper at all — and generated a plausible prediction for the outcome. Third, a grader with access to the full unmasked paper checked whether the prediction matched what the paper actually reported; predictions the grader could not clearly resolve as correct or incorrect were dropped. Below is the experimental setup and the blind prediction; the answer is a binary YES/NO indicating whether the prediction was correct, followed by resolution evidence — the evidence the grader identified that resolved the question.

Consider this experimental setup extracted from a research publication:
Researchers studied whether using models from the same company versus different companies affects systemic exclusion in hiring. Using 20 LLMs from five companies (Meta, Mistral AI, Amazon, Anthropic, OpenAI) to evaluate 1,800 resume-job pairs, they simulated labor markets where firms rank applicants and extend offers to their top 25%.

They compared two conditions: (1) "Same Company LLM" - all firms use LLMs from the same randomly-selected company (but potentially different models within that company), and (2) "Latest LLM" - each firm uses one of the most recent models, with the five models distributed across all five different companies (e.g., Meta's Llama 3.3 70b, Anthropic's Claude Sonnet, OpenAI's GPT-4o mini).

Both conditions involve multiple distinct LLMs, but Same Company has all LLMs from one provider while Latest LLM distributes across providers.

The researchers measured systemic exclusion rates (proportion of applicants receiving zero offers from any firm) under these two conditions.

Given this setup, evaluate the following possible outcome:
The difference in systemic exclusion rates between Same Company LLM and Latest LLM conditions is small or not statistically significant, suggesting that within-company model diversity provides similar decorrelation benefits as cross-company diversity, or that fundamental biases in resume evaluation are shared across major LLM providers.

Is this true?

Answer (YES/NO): YES